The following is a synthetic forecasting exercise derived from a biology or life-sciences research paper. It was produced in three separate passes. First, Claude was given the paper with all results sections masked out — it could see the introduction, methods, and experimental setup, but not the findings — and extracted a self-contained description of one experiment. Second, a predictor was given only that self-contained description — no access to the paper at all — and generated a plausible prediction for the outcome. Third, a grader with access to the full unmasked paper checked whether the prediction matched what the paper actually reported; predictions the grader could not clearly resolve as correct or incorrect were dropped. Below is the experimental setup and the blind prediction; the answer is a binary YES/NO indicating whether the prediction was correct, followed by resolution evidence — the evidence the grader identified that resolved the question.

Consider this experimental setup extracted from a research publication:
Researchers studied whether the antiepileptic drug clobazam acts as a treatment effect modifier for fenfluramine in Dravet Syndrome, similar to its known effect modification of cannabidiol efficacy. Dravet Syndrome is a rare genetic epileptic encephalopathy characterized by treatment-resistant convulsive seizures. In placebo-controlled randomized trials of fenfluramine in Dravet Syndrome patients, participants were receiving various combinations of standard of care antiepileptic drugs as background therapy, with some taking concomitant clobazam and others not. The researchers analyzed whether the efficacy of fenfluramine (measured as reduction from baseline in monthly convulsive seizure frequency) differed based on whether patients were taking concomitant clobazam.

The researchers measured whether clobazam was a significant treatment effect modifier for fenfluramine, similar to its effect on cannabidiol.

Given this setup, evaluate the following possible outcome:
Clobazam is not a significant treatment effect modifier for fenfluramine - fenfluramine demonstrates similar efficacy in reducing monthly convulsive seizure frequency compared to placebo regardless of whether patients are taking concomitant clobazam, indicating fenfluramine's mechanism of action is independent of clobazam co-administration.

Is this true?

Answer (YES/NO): YES